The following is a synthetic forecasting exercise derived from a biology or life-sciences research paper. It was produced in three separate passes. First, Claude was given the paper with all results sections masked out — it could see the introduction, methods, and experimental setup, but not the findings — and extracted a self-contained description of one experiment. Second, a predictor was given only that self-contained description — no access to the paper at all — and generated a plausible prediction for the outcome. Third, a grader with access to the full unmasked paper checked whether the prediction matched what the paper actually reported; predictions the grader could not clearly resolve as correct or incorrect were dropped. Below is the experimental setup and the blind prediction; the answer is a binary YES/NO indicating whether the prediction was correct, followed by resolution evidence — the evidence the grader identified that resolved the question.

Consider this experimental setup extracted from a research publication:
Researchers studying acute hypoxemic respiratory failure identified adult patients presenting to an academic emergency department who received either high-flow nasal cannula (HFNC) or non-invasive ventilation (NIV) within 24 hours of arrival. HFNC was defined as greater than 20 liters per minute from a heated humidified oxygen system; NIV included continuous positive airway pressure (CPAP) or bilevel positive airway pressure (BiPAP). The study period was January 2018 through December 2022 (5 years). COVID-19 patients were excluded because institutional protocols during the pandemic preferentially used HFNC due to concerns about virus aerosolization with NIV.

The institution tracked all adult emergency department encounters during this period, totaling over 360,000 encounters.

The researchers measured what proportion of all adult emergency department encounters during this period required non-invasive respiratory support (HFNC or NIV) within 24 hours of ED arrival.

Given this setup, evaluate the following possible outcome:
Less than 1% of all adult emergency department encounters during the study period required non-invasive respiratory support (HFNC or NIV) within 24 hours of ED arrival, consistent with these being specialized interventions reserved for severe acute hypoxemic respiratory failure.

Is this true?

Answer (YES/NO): YES